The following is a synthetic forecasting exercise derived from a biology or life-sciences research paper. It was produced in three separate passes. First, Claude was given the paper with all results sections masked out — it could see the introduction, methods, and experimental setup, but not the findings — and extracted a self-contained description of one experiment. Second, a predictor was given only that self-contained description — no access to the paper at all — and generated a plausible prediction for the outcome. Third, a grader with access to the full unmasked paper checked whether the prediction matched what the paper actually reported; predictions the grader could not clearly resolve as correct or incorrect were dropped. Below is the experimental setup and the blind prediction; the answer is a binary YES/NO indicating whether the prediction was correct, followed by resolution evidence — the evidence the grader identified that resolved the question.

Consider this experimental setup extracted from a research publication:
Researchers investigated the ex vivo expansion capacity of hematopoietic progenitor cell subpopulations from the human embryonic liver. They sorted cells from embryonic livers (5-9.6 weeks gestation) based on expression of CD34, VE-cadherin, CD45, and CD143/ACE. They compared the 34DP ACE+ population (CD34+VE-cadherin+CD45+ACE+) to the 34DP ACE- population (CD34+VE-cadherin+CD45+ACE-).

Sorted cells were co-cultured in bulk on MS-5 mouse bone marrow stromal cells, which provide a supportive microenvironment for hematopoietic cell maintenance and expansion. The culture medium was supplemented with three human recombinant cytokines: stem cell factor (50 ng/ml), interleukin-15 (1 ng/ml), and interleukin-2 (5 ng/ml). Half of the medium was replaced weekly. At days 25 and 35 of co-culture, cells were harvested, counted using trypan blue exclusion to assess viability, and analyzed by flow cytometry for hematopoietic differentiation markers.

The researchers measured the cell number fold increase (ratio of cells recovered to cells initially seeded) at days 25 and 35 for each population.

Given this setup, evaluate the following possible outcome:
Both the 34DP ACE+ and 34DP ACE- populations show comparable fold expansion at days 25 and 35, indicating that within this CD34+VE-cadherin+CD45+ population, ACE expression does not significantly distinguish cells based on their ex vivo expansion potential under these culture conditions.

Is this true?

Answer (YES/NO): NO